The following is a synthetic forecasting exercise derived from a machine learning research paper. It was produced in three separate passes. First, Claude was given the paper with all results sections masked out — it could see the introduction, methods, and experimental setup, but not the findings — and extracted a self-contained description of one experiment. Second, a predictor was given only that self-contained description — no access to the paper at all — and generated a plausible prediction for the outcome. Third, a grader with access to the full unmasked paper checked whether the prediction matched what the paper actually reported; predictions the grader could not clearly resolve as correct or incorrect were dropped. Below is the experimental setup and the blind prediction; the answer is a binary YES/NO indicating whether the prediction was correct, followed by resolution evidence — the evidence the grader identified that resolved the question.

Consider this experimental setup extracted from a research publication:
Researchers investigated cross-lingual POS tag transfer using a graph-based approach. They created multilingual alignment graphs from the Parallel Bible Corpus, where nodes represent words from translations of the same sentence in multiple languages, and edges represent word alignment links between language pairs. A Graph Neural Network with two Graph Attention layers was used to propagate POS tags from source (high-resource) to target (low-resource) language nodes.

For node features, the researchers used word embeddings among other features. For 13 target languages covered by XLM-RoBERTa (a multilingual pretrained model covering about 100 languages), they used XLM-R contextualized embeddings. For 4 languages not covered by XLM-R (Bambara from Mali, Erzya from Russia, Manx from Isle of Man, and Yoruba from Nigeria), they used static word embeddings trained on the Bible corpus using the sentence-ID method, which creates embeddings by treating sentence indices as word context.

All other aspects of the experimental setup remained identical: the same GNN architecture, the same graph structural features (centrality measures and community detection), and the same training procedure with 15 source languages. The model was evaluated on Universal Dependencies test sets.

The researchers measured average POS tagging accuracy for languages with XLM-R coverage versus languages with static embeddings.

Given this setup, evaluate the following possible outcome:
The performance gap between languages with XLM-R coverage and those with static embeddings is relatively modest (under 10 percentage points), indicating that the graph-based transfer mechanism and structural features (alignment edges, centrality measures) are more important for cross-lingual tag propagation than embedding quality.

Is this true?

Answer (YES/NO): NO